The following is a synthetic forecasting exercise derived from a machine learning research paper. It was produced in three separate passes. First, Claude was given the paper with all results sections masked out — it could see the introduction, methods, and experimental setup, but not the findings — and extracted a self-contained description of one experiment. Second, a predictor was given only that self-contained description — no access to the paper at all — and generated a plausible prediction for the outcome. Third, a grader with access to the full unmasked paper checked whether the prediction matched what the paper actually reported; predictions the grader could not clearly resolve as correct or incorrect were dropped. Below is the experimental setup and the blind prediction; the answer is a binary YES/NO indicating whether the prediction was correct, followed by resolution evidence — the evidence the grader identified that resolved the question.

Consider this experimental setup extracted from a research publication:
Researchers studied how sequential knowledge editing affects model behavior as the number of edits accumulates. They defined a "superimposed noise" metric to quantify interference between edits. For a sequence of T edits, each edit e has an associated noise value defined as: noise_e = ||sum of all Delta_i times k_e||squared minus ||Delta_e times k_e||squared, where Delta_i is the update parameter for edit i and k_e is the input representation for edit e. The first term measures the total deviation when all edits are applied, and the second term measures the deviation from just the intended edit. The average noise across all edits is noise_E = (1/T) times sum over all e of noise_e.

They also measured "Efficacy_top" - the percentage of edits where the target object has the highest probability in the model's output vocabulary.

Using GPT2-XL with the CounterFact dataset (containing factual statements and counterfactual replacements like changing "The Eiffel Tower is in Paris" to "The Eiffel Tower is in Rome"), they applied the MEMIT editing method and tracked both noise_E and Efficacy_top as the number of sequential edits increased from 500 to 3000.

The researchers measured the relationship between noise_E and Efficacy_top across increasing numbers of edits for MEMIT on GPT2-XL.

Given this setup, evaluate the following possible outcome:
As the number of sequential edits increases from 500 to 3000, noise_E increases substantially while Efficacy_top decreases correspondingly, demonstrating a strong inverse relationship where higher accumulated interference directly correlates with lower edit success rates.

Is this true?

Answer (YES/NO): NO